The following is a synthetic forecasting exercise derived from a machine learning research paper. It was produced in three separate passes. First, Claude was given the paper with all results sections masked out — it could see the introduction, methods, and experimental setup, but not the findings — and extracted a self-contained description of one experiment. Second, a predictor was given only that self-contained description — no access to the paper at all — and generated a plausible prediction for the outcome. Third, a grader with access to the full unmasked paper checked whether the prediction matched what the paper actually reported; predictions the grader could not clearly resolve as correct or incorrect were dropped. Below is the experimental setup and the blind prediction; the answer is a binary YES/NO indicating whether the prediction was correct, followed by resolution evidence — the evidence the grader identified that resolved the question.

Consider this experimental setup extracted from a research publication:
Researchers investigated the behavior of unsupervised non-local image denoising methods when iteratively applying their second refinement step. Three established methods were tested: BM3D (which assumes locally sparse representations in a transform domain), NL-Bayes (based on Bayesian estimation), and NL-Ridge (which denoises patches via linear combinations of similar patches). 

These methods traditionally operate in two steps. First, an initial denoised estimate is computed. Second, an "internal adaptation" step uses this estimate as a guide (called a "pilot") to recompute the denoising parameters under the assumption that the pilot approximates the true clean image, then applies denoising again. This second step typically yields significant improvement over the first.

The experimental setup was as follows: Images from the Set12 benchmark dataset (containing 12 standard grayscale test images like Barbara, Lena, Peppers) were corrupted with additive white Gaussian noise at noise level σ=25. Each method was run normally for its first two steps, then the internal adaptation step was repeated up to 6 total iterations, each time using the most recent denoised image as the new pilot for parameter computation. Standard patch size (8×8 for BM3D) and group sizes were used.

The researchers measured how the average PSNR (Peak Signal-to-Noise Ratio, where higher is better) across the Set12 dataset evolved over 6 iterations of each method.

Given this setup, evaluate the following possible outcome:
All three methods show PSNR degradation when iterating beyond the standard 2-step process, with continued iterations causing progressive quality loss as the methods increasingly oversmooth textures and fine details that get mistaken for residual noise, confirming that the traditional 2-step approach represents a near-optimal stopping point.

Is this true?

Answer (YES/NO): NO